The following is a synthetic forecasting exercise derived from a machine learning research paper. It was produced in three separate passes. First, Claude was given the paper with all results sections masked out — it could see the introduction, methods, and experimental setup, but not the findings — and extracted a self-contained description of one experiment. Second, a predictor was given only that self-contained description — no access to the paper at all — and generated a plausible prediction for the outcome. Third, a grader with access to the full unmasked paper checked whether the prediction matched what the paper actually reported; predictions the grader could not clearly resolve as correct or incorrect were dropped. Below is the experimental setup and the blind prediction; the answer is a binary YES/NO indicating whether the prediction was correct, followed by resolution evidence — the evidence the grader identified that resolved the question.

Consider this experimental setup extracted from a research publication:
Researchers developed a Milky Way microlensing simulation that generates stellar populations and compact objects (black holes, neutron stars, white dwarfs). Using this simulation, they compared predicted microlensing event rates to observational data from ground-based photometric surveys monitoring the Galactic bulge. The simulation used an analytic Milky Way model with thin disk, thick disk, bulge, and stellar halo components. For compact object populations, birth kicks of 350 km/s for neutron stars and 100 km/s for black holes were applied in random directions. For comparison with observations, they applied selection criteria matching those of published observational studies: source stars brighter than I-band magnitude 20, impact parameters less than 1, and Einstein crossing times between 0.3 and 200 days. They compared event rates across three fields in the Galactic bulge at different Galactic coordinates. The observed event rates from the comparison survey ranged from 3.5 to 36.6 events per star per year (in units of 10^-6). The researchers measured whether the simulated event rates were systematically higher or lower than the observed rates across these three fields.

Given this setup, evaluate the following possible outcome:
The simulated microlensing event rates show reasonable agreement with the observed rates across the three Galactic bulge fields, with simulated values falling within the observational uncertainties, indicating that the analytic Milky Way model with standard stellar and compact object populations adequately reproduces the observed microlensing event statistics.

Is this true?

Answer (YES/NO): NO